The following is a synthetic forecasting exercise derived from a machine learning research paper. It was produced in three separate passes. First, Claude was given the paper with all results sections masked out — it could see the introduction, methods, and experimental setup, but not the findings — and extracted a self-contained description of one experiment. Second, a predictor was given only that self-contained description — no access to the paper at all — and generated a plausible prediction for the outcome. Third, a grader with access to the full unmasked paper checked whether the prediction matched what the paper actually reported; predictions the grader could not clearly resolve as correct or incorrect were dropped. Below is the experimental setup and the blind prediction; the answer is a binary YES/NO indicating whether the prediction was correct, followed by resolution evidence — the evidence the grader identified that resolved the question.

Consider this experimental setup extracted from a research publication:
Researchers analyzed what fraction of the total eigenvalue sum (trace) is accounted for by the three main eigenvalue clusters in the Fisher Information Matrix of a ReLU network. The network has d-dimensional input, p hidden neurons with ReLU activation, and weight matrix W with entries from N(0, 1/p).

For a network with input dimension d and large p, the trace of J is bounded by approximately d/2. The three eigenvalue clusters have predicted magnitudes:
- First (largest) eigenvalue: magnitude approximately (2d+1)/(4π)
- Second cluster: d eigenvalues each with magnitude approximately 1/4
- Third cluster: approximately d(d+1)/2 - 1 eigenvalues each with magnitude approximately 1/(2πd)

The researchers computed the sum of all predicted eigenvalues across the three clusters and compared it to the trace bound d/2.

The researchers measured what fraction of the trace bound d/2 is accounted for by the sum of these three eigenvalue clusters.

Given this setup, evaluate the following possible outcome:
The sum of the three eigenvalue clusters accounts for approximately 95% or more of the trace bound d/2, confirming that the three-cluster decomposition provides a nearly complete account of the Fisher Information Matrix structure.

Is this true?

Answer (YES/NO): YES